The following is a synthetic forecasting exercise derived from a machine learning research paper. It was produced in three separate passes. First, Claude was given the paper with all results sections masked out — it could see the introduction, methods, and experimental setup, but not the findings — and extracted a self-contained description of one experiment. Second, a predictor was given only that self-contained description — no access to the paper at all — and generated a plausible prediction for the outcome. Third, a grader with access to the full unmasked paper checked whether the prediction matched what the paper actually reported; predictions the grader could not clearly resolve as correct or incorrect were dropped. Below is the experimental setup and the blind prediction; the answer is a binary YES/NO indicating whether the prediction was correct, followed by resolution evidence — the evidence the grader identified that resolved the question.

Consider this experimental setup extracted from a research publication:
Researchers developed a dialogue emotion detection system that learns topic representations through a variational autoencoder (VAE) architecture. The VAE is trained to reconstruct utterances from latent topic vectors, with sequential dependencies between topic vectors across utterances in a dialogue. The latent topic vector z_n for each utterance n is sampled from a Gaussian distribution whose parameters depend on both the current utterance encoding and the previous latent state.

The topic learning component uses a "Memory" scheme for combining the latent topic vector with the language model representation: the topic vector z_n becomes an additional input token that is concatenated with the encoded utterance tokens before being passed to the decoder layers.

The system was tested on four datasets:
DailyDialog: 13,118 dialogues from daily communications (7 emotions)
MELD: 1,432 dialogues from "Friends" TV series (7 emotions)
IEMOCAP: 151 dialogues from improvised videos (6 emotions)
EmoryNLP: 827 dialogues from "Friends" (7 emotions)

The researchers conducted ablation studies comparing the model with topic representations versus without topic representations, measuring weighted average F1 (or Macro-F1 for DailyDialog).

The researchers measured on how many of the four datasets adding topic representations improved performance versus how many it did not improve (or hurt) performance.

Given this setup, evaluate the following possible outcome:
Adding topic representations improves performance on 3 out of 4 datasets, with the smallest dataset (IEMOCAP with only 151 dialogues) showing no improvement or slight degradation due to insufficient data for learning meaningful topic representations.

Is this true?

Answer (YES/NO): YES